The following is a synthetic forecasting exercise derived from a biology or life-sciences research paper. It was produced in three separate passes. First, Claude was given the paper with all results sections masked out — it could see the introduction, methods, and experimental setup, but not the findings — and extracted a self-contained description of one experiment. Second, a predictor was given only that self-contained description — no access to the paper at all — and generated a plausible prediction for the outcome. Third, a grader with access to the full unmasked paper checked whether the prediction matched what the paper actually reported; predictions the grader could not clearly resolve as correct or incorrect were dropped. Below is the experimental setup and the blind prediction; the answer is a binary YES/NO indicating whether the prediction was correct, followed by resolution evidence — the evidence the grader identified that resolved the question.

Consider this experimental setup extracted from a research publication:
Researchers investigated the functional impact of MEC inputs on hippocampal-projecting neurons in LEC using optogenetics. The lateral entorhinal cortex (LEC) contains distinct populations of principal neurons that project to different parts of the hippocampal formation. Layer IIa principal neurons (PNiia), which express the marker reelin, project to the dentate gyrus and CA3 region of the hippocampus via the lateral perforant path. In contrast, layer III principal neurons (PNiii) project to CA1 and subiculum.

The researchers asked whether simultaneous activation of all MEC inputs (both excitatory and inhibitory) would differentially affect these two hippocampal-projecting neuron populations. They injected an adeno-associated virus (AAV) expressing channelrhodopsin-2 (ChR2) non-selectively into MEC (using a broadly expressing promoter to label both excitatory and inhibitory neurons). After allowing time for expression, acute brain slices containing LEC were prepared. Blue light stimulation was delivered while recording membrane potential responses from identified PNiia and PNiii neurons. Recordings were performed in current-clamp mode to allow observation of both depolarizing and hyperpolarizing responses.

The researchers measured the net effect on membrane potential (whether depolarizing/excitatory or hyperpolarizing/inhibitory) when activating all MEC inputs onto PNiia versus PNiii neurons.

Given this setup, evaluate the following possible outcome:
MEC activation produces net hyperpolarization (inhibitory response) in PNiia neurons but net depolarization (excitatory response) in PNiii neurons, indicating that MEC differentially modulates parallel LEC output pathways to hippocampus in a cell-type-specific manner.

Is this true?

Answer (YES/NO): YES